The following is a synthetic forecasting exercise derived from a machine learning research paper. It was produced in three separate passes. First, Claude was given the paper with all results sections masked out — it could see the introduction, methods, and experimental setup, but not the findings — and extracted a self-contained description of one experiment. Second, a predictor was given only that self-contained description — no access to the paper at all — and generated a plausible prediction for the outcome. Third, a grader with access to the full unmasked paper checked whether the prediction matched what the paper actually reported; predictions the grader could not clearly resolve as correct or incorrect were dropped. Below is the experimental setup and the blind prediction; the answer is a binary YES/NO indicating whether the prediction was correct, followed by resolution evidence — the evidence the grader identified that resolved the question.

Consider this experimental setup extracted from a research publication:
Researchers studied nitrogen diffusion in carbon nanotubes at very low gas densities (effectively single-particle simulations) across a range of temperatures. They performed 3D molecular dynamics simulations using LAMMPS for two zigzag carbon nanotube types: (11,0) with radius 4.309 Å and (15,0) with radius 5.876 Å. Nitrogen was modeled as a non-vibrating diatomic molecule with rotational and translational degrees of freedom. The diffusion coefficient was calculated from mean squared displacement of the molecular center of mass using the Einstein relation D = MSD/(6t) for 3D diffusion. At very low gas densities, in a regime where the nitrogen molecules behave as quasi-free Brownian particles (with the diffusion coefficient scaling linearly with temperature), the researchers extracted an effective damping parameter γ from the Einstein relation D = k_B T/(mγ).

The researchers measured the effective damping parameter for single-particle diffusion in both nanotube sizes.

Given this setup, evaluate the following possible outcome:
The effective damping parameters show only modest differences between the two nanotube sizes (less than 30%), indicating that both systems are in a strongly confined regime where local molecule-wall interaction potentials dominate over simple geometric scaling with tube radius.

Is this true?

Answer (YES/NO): YES